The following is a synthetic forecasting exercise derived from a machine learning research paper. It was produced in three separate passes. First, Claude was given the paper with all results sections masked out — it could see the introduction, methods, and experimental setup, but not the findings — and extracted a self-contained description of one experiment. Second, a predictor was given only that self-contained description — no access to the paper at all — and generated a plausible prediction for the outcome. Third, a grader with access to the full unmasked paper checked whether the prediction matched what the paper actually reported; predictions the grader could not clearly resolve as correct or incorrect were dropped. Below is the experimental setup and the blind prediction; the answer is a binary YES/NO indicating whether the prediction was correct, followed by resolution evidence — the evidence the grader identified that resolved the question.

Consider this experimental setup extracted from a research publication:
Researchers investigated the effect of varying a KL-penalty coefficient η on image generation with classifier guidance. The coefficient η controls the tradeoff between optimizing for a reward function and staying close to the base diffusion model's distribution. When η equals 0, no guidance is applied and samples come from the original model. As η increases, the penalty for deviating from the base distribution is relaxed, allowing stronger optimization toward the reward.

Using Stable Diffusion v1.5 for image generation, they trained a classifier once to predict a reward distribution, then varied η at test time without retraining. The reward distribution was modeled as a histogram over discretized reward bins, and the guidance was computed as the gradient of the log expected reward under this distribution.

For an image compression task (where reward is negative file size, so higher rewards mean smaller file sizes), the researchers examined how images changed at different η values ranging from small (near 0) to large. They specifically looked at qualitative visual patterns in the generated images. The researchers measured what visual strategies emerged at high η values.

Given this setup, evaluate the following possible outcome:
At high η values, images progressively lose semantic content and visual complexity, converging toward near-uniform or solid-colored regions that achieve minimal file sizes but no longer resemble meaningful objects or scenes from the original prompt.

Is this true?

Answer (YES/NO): NO